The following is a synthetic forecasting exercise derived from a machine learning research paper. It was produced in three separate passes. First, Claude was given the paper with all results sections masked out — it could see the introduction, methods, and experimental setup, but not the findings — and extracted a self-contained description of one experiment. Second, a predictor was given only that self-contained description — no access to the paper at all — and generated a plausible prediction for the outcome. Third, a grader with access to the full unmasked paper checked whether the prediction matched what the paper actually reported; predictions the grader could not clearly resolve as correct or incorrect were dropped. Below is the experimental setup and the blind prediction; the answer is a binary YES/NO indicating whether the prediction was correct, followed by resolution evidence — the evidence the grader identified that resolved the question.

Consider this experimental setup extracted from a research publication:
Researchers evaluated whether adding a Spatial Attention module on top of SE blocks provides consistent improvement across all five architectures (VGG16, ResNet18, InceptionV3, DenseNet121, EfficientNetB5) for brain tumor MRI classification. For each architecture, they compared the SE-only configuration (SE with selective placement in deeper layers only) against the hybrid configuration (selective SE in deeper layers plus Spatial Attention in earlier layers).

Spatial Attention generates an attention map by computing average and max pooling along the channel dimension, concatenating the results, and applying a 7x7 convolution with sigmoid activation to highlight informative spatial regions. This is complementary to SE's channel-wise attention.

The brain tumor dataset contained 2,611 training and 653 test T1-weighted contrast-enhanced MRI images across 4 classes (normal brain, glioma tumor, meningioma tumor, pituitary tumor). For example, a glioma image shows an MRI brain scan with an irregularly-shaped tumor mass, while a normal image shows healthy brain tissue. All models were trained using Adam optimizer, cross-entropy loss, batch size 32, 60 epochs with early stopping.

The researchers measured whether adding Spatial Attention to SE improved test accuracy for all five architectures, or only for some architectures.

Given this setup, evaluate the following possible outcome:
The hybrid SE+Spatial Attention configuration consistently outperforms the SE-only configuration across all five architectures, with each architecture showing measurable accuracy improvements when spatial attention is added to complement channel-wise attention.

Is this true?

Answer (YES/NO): NO